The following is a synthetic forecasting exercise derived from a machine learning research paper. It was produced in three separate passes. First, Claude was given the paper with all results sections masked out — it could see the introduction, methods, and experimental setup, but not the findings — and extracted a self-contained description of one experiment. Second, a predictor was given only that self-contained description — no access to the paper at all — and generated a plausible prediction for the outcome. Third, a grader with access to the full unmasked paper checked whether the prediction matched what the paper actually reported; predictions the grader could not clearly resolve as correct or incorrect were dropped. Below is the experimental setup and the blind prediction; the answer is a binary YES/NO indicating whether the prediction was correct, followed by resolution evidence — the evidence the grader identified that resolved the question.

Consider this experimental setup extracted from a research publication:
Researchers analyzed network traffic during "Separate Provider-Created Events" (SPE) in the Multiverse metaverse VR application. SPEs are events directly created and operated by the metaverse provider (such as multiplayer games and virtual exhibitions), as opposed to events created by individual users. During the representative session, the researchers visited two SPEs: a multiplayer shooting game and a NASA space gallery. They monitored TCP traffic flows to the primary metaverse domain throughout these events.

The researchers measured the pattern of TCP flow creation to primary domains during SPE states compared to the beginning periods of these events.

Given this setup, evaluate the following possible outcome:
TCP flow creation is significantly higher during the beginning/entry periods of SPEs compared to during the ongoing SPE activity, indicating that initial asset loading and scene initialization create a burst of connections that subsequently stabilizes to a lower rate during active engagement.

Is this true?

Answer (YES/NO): YES